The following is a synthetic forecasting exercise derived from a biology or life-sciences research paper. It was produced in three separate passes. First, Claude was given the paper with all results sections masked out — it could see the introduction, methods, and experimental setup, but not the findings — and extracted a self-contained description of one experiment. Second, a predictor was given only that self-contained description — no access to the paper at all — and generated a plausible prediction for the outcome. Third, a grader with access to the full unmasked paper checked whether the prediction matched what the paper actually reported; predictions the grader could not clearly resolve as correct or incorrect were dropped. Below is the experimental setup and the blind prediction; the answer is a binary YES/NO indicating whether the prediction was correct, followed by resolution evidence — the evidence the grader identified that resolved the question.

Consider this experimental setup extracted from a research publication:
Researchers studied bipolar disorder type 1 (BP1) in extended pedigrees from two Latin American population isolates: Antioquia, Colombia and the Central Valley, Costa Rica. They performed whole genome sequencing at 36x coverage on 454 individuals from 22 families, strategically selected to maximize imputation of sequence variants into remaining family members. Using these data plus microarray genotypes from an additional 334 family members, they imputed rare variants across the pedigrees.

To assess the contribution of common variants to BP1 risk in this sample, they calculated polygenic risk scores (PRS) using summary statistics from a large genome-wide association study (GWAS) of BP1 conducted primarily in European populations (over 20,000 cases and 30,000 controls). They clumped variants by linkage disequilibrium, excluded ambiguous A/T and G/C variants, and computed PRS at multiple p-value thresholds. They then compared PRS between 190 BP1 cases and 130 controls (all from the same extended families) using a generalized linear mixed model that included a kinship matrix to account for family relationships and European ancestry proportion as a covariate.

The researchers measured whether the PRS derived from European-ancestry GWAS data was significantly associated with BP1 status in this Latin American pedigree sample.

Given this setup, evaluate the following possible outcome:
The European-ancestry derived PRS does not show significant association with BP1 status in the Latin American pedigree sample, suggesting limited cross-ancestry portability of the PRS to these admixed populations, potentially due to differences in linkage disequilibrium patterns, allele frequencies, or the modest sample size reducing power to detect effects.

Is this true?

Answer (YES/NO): NO